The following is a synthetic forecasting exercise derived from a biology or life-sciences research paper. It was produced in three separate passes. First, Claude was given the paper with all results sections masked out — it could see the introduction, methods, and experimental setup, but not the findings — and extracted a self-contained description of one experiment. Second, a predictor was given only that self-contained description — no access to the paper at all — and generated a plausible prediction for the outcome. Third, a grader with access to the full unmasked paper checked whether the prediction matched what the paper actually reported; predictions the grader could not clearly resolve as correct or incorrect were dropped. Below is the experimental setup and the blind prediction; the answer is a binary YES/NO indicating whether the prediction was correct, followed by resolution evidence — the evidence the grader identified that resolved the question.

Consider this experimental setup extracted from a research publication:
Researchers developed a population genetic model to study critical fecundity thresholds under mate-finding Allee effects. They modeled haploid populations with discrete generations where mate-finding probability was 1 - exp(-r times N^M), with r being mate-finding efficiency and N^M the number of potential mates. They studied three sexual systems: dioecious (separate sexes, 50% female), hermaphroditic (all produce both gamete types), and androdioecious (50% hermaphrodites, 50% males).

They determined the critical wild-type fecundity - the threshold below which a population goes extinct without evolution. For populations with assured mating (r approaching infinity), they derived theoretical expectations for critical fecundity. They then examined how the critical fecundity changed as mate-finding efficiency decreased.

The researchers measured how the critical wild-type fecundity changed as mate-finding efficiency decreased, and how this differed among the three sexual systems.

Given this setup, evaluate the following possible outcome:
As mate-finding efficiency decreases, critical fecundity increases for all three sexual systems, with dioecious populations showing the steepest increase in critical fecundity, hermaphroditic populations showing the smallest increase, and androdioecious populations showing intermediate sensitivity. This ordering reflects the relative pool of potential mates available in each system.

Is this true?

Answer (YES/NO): YES